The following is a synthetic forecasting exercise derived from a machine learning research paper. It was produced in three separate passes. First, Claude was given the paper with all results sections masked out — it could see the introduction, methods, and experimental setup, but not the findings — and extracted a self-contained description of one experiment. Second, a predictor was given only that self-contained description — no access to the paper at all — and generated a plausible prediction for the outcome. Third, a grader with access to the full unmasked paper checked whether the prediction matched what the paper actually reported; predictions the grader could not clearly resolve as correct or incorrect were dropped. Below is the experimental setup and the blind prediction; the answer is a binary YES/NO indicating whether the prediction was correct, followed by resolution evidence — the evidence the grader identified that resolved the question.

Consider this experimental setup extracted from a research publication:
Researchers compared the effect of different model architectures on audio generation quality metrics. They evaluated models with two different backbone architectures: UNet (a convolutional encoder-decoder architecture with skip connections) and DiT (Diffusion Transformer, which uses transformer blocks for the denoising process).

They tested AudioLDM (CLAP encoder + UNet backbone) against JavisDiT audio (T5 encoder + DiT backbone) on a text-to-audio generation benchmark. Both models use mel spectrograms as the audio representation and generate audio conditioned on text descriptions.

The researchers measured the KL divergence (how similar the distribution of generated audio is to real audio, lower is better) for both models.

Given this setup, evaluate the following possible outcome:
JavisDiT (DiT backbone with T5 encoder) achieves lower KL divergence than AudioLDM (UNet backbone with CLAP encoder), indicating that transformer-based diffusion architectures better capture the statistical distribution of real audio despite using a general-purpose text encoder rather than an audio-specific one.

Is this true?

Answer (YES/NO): YES